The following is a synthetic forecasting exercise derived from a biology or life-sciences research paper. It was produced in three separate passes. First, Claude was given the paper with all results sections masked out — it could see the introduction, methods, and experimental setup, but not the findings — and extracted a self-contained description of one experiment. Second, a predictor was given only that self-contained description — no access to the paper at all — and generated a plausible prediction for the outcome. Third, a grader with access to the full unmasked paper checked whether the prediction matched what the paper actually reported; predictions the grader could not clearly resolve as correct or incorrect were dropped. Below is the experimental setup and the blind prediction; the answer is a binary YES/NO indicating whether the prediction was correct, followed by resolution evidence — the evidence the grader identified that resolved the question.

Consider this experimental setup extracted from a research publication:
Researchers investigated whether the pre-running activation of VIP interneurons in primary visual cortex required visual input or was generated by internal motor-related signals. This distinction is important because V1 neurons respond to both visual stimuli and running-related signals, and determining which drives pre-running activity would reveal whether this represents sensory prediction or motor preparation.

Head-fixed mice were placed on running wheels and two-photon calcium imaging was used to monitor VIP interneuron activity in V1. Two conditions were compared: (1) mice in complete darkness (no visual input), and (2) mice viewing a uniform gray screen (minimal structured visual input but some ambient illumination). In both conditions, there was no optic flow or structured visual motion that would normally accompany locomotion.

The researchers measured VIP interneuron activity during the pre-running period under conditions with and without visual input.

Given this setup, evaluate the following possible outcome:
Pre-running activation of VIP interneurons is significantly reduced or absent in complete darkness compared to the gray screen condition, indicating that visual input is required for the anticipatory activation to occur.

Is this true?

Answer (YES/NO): NO